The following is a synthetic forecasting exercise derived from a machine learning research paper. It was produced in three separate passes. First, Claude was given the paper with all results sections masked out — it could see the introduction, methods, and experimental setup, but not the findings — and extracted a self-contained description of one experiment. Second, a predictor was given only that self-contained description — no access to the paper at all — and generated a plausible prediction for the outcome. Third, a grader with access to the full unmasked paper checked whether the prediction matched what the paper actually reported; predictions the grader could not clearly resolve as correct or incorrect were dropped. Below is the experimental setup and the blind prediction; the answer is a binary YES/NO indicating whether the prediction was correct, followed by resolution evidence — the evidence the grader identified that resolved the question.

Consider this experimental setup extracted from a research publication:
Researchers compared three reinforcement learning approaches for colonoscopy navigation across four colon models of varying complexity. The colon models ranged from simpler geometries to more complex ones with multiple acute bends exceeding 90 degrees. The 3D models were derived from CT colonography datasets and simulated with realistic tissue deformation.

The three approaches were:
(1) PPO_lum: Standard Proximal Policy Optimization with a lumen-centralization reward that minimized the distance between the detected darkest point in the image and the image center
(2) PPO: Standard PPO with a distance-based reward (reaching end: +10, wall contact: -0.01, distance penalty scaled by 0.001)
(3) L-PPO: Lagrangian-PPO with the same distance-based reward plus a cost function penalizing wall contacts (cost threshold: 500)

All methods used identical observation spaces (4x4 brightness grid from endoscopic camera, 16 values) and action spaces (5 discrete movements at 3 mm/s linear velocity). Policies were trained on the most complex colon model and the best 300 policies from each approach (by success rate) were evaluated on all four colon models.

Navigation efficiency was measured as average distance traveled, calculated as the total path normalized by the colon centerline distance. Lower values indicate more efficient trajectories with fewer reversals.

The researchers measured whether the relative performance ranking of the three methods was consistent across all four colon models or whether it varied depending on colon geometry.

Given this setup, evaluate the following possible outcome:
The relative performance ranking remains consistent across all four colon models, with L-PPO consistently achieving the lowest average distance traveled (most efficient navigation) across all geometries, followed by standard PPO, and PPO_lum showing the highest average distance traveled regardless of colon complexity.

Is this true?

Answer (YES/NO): NO